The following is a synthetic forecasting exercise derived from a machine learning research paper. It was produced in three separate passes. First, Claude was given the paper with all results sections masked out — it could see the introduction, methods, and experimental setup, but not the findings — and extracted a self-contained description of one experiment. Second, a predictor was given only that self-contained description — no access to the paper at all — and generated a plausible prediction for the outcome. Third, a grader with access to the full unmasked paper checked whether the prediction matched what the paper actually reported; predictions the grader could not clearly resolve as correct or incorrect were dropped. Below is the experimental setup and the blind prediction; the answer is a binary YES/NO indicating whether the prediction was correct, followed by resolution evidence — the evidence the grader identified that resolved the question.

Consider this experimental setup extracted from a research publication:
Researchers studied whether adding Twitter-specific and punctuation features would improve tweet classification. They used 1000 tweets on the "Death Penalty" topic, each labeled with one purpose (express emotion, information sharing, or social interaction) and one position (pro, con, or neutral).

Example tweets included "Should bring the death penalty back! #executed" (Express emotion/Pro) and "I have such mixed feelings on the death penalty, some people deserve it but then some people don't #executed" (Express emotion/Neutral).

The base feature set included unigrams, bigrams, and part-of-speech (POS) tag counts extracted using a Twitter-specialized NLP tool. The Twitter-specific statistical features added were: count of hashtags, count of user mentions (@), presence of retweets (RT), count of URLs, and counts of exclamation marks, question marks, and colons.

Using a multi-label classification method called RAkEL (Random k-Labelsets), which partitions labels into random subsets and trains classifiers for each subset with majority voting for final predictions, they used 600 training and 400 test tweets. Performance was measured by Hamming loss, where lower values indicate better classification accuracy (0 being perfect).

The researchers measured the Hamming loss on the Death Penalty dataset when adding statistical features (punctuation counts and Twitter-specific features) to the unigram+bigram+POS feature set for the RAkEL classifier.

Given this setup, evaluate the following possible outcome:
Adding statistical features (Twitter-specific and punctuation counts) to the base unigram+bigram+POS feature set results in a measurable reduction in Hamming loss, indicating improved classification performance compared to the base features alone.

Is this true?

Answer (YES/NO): YES